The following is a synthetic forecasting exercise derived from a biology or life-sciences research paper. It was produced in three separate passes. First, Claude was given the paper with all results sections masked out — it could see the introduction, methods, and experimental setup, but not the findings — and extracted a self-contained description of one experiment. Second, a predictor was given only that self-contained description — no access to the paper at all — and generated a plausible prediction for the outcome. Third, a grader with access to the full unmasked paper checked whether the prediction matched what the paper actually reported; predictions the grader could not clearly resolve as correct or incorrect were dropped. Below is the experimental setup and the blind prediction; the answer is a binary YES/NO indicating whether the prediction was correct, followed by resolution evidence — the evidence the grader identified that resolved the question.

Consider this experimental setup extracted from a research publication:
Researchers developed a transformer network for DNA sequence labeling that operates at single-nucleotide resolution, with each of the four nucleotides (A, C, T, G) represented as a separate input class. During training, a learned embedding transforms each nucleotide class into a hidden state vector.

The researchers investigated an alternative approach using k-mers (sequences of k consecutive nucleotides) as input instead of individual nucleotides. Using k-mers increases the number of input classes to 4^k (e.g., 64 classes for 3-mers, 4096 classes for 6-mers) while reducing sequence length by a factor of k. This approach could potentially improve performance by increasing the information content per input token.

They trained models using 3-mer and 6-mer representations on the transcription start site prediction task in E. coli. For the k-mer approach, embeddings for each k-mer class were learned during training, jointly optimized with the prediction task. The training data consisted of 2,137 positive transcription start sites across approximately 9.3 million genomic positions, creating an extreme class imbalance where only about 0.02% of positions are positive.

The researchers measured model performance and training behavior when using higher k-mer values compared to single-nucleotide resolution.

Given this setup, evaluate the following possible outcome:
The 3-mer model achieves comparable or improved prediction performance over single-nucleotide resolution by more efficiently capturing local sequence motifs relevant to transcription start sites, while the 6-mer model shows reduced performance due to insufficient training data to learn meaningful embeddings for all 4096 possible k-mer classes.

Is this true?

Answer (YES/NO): NO